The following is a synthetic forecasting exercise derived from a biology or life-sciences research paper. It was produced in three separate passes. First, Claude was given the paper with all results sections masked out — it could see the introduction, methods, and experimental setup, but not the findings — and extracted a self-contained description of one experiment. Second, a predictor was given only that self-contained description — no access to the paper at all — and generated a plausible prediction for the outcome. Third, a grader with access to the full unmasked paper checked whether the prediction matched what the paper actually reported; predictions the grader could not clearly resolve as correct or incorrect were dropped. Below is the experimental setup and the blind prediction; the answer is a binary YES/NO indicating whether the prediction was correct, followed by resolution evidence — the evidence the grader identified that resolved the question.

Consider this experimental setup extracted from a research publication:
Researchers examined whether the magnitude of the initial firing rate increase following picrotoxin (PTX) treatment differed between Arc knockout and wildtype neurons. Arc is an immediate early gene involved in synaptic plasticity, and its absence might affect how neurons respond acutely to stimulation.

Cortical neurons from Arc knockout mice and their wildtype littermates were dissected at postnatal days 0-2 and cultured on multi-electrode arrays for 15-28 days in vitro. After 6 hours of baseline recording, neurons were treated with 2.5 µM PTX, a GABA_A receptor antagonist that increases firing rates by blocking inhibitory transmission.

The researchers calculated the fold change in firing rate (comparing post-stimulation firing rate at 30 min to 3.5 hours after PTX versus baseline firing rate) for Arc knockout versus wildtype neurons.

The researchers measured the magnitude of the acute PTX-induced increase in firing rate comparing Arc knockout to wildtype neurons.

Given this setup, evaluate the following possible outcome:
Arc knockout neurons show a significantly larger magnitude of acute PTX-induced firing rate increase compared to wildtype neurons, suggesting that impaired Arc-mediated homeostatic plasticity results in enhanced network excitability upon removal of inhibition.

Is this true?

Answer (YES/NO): NO